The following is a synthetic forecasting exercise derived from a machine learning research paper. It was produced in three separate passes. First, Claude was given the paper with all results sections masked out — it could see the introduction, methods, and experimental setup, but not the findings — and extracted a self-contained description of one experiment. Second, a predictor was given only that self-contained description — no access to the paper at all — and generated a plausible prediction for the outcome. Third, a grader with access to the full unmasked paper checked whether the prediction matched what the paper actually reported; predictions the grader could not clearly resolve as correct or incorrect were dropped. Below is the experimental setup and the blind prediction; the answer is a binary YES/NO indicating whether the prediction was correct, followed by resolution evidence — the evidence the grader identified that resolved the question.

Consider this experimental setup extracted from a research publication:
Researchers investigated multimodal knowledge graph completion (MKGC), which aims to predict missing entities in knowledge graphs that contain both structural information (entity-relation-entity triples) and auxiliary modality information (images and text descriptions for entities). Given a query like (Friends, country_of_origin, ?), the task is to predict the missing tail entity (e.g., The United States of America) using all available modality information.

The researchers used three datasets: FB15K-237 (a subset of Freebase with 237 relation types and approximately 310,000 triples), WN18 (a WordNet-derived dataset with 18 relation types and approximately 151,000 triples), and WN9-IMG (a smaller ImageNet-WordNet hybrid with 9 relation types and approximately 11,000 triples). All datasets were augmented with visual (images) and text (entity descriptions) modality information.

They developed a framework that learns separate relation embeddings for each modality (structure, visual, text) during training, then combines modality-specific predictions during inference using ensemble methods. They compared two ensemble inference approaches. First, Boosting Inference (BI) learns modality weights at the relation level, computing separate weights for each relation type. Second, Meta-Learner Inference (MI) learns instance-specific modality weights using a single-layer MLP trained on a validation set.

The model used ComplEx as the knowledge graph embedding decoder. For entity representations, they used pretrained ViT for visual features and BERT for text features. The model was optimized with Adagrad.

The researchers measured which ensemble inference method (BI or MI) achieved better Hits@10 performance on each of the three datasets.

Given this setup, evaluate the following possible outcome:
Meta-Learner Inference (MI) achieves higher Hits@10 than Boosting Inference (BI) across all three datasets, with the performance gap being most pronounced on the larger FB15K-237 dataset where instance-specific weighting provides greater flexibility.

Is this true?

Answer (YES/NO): NO